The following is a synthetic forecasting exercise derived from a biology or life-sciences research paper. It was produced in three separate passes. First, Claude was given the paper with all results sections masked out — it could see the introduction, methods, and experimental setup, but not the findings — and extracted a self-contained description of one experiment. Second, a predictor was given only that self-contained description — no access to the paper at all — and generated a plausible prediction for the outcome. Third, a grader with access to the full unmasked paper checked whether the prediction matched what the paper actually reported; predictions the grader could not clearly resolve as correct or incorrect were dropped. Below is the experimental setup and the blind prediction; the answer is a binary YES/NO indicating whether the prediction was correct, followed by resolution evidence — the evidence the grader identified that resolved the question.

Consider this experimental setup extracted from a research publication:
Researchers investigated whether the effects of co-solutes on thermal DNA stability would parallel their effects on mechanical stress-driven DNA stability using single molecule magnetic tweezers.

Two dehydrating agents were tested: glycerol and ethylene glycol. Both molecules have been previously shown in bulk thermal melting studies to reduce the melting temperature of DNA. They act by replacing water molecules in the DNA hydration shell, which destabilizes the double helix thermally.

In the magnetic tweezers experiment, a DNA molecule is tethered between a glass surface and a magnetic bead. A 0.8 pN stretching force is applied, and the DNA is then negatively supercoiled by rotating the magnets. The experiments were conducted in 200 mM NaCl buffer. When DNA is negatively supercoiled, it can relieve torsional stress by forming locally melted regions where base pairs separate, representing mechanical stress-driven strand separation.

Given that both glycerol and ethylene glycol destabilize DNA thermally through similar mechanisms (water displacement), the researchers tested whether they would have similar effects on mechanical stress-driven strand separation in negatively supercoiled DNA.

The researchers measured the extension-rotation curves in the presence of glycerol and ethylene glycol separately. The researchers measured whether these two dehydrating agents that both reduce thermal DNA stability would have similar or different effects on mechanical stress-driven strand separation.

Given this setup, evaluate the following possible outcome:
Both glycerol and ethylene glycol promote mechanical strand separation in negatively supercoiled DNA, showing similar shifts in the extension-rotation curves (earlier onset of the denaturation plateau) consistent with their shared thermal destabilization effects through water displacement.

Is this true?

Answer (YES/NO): NO